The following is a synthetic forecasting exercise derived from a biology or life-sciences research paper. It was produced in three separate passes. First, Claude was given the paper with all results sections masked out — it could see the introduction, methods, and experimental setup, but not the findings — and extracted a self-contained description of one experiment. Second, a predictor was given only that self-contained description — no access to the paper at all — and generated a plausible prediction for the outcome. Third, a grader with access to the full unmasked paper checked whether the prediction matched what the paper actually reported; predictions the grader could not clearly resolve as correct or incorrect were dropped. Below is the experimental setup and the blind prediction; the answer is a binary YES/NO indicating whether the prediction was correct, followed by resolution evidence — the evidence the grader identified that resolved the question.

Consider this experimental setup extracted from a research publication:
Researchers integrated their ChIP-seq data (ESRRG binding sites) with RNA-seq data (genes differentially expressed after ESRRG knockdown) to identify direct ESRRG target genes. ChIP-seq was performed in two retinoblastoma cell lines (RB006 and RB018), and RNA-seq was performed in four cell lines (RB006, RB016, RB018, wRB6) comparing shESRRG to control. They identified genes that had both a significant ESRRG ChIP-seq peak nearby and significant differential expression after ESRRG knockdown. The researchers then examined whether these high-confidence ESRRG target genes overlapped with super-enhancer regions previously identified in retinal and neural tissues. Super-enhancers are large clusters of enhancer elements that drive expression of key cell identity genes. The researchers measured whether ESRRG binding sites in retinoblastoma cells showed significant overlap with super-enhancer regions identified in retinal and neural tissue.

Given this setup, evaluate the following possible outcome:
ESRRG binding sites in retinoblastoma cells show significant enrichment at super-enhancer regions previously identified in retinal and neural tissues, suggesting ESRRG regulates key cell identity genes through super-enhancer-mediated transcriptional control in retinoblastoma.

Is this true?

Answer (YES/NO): YES